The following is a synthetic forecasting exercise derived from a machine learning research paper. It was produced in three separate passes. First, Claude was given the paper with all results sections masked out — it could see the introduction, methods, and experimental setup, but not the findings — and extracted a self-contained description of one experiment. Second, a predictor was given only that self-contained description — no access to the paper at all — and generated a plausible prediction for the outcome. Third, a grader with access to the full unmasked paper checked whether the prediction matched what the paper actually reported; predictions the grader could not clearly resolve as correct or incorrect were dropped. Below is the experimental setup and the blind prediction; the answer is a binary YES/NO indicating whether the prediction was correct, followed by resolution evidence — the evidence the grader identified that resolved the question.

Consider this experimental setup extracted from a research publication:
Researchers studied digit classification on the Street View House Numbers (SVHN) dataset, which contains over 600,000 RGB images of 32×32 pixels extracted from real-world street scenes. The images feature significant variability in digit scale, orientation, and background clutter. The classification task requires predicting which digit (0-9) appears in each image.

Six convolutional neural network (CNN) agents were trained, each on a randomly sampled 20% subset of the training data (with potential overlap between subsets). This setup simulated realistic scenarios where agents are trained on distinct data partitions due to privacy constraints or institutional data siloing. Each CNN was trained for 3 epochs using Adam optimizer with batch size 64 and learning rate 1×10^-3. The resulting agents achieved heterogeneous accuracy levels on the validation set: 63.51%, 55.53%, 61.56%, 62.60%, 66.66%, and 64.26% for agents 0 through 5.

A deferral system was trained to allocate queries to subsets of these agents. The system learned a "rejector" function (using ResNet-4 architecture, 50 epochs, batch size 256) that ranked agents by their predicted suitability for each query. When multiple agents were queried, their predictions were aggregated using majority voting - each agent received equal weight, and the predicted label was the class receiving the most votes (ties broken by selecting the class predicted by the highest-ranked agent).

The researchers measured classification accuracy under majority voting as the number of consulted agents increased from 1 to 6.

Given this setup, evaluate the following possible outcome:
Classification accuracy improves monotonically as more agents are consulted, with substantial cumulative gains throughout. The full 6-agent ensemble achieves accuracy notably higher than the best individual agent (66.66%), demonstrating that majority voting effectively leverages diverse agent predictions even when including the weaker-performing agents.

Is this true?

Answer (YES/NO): NO